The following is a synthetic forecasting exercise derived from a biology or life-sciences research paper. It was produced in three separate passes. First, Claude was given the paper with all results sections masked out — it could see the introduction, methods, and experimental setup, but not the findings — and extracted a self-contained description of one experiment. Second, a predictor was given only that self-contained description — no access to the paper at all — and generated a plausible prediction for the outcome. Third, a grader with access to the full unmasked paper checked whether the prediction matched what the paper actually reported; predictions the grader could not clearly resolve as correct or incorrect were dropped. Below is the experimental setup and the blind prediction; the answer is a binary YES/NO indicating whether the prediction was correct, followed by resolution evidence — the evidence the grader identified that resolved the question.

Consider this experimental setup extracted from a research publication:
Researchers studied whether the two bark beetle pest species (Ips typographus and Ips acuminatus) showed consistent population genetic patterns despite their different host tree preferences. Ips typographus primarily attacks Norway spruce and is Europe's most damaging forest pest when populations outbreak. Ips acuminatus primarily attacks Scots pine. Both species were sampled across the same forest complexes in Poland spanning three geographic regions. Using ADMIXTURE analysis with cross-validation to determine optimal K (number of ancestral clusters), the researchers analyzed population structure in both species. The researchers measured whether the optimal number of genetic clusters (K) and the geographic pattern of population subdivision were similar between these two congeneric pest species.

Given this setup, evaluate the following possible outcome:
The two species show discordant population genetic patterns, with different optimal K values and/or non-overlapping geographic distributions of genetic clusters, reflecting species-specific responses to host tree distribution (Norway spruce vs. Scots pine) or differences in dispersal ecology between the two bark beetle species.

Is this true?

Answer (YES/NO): YES